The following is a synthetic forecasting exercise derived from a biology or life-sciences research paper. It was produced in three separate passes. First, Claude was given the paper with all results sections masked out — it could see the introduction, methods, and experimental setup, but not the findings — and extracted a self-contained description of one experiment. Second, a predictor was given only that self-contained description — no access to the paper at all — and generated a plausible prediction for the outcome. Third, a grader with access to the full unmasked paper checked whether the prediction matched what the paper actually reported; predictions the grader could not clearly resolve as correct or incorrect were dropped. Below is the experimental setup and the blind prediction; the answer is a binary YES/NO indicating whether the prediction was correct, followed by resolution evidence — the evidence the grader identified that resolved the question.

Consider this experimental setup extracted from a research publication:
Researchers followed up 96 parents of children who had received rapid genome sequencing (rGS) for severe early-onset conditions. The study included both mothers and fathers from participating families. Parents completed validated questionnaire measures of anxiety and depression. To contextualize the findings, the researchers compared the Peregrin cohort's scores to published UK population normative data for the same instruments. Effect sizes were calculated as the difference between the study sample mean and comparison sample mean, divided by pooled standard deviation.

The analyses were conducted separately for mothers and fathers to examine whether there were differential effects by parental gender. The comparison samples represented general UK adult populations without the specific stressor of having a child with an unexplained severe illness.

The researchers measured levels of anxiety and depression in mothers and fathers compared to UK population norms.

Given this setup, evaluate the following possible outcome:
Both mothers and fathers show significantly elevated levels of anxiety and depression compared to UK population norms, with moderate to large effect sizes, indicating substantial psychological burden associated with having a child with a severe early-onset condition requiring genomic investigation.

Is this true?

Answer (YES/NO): NO